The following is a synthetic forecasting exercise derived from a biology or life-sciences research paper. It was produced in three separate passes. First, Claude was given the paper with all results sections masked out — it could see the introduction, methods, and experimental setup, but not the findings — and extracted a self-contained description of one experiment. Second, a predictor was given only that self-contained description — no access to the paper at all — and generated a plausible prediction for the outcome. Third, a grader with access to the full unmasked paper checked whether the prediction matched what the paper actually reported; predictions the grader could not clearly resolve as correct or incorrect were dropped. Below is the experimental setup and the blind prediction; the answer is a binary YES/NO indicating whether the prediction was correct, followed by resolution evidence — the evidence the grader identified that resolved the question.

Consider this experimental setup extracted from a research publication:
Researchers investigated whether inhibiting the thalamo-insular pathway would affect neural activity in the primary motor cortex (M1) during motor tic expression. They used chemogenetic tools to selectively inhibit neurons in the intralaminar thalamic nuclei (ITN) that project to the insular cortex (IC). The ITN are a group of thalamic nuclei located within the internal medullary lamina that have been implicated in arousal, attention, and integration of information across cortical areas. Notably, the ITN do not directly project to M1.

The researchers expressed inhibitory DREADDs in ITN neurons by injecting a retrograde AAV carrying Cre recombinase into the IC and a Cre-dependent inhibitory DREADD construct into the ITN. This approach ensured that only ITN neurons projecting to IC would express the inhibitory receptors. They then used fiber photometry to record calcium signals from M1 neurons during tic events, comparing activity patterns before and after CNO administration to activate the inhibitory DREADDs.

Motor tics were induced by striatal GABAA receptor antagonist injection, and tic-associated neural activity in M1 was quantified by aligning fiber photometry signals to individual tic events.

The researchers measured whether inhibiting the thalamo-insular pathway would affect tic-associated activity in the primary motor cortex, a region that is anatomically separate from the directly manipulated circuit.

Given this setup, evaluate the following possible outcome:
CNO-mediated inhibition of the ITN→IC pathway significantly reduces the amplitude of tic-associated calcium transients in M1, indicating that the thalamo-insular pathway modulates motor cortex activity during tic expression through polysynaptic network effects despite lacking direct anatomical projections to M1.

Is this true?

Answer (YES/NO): YES